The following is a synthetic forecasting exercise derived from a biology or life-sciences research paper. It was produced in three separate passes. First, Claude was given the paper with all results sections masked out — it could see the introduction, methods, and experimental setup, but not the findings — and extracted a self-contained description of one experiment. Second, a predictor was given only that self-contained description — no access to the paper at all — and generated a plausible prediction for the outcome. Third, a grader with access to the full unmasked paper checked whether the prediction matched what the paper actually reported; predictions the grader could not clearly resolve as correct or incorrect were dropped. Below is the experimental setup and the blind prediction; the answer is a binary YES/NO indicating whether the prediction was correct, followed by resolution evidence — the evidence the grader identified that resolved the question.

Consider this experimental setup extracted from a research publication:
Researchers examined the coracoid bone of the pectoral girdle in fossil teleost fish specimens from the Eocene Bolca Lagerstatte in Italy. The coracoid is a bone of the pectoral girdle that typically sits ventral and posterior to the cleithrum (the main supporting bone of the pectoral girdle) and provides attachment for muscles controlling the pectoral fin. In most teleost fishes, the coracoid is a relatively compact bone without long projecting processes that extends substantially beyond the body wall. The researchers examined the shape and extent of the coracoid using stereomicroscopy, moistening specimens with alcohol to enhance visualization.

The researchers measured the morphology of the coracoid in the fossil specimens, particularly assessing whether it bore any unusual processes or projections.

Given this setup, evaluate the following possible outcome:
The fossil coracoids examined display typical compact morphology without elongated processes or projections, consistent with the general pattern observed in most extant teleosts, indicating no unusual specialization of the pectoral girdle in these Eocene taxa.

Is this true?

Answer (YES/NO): NO